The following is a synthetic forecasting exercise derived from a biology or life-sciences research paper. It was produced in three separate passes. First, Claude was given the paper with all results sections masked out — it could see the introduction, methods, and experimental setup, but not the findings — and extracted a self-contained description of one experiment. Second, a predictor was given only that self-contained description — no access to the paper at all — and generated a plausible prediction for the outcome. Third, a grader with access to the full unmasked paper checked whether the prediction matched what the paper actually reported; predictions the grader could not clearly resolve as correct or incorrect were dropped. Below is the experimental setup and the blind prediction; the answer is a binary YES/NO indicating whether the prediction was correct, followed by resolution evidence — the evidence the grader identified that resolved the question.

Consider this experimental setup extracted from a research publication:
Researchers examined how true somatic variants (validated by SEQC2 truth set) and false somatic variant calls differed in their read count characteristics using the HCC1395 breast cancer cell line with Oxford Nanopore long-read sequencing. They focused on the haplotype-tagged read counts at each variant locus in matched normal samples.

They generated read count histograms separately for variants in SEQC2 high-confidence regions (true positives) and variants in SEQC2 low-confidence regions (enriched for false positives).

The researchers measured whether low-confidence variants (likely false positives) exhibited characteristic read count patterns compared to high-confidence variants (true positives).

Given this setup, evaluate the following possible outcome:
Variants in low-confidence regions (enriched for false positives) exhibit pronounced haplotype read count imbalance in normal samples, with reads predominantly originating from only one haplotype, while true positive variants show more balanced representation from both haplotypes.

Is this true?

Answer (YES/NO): NO